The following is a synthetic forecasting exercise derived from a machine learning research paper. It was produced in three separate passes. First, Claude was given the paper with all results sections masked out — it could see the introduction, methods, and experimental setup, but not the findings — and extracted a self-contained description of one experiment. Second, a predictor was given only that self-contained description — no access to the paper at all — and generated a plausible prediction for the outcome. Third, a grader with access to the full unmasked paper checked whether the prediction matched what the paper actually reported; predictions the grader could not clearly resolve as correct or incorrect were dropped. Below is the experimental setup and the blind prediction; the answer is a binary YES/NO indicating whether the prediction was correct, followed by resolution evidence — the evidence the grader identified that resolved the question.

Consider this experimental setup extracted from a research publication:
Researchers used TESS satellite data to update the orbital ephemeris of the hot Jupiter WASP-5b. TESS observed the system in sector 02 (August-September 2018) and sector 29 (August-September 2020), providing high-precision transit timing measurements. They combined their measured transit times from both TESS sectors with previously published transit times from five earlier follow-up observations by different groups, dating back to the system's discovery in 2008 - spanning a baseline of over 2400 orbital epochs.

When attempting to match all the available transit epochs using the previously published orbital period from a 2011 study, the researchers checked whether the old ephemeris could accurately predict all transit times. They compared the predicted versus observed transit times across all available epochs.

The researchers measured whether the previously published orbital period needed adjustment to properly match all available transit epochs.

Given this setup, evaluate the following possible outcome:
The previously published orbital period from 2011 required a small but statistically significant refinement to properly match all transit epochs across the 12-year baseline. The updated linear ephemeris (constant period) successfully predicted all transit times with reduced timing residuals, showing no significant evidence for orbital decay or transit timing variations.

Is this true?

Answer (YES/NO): YES